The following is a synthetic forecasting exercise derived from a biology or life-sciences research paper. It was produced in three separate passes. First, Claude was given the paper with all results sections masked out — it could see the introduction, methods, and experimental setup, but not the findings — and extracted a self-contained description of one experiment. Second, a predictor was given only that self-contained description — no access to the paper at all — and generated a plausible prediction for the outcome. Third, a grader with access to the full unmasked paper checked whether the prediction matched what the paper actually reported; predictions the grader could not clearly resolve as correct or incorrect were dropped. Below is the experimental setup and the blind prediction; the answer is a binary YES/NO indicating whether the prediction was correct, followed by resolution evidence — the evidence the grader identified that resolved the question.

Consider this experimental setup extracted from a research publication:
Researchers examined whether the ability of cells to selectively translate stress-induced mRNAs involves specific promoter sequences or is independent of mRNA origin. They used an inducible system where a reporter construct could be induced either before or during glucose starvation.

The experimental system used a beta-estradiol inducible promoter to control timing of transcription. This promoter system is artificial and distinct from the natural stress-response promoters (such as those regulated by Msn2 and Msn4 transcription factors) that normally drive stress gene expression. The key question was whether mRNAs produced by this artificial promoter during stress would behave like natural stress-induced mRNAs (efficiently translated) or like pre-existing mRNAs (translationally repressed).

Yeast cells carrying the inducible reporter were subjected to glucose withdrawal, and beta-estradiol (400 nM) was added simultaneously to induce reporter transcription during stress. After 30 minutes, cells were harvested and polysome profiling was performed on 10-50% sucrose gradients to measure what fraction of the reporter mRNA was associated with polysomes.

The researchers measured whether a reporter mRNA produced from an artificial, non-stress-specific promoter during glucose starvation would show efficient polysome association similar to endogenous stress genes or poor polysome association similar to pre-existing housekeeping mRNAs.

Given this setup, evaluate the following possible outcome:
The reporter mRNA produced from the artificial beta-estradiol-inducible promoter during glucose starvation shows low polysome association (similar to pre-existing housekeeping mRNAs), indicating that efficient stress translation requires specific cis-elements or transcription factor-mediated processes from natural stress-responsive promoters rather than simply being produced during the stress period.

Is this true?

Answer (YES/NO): NO